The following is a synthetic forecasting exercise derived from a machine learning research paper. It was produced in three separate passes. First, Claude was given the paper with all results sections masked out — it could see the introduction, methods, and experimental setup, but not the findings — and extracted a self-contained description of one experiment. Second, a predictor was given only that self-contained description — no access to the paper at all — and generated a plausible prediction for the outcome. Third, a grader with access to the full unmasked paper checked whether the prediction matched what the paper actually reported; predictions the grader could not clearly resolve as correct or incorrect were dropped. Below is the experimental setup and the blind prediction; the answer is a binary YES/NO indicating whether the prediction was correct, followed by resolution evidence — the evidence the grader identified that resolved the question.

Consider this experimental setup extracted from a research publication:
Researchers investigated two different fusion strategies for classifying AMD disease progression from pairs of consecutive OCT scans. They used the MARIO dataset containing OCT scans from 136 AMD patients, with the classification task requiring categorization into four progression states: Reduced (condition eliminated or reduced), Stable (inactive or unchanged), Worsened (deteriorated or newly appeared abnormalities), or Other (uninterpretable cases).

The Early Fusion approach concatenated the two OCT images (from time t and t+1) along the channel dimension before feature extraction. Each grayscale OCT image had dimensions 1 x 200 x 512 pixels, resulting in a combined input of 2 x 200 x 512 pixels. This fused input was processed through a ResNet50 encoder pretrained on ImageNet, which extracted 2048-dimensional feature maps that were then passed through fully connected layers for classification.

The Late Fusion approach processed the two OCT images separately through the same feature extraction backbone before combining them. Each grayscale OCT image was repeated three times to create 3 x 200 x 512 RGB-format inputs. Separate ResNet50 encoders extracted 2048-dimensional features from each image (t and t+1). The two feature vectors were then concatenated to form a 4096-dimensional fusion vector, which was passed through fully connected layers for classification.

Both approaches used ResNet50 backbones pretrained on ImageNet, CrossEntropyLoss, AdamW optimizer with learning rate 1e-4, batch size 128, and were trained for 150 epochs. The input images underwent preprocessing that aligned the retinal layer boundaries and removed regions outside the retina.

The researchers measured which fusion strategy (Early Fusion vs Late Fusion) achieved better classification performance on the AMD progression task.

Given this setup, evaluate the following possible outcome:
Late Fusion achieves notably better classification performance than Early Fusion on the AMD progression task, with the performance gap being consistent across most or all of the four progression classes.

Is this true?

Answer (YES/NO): NO